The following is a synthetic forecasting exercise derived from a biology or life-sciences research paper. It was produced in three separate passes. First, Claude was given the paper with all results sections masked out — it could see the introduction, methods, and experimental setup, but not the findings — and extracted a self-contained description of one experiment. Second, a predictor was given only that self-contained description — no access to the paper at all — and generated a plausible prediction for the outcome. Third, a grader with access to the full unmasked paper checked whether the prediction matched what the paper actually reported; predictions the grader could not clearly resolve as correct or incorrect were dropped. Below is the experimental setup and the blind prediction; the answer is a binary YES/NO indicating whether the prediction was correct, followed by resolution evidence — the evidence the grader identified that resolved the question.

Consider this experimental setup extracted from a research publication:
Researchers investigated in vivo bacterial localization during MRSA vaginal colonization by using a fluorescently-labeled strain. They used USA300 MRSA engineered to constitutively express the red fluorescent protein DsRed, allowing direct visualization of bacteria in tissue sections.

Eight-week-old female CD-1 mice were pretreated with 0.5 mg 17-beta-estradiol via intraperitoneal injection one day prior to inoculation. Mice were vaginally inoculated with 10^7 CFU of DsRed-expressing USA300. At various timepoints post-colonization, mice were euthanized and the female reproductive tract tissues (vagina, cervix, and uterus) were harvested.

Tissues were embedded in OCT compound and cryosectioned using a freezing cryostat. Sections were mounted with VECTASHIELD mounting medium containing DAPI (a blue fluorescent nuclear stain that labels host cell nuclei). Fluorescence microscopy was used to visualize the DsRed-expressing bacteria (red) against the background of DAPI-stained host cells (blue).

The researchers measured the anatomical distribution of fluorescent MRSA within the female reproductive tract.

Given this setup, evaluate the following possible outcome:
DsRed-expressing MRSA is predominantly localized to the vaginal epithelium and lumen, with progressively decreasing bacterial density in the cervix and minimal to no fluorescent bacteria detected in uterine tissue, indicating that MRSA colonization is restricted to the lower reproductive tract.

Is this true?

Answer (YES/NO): NO